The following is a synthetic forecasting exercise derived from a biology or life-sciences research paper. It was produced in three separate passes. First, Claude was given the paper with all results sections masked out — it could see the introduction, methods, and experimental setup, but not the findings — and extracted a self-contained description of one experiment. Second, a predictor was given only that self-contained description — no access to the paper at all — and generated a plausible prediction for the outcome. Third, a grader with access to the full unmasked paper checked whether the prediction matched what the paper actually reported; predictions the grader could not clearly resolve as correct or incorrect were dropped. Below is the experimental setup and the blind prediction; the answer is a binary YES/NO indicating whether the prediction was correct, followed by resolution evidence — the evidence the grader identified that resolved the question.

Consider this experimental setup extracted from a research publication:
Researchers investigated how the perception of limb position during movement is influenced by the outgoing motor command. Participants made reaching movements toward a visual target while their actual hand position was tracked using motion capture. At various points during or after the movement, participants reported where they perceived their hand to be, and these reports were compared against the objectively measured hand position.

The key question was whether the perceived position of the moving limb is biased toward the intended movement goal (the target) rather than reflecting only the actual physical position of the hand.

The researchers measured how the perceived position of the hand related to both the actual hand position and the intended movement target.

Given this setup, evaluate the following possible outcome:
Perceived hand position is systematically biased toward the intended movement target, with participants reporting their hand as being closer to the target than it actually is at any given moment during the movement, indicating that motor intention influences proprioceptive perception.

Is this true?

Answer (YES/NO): YES